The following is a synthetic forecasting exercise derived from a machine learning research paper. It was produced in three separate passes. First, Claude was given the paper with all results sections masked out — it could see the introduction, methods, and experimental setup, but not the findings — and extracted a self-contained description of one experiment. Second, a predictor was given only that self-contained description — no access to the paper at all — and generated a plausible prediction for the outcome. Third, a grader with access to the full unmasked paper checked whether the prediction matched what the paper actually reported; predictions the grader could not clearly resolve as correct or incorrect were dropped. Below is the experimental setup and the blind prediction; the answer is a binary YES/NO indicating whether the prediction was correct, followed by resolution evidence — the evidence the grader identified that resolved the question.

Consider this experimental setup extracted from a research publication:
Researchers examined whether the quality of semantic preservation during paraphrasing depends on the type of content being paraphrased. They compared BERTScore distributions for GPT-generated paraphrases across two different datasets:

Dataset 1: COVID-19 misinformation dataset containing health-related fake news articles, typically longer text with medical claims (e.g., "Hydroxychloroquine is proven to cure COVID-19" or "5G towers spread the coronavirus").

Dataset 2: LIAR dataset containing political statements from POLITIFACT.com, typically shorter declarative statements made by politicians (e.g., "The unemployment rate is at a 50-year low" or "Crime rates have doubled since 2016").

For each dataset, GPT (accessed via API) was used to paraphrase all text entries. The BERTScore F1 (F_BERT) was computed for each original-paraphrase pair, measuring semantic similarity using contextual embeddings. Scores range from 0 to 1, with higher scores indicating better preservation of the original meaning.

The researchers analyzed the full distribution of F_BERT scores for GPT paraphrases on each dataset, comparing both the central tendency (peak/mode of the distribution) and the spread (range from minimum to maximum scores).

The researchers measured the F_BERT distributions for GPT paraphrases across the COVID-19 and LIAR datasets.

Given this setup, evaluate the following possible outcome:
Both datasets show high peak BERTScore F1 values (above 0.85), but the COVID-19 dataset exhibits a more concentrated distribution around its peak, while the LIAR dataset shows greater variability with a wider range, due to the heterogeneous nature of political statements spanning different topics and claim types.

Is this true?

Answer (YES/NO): NO